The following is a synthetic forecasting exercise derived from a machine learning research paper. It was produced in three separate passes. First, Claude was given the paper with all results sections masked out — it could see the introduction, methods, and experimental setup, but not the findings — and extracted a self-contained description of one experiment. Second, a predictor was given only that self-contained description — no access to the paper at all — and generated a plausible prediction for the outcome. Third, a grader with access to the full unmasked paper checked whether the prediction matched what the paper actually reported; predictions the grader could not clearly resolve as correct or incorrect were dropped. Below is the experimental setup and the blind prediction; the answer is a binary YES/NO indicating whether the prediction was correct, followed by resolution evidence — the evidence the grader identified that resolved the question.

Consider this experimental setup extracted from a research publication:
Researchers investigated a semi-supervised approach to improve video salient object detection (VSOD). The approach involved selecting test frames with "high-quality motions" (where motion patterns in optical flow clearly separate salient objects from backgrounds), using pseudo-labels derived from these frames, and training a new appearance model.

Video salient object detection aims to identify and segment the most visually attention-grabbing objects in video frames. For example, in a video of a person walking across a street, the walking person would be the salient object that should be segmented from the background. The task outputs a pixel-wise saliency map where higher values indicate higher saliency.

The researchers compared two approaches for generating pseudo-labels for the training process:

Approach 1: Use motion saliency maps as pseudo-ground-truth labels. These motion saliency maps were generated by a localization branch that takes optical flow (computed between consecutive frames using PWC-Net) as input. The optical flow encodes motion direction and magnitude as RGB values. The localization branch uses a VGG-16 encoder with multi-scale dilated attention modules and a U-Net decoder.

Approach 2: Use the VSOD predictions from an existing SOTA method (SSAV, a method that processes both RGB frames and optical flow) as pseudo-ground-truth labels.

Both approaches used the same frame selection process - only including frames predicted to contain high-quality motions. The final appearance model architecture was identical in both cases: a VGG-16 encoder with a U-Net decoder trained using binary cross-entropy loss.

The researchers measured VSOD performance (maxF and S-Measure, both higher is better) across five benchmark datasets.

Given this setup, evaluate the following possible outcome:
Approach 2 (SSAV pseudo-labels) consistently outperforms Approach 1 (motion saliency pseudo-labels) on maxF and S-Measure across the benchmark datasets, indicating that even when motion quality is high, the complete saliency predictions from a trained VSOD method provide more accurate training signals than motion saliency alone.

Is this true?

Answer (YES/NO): YES